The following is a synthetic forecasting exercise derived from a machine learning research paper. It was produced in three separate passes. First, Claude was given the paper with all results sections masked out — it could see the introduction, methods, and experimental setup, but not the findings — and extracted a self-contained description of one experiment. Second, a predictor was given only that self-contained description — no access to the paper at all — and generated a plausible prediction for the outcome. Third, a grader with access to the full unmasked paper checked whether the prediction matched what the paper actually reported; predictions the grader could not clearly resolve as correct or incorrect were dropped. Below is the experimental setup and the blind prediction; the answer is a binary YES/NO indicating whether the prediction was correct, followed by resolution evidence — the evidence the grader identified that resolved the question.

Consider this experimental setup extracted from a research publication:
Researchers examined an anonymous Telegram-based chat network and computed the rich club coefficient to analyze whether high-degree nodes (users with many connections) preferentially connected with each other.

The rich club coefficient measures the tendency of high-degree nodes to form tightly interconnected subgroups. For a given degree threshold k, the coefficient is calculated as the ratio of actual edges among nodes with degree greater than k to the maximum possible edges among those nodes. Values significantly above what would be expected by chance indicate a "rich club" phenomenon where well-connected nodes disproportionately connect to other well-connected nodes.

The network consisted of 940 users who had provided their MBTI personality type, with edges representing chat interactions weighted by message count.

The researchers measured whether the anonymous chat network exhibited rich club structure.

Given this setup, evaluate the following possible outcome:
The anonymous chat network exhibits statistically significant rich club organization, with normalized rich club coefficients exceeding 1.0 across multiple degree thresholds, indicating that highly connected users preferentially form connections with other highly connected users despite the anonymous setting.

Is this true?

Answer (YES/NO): NO